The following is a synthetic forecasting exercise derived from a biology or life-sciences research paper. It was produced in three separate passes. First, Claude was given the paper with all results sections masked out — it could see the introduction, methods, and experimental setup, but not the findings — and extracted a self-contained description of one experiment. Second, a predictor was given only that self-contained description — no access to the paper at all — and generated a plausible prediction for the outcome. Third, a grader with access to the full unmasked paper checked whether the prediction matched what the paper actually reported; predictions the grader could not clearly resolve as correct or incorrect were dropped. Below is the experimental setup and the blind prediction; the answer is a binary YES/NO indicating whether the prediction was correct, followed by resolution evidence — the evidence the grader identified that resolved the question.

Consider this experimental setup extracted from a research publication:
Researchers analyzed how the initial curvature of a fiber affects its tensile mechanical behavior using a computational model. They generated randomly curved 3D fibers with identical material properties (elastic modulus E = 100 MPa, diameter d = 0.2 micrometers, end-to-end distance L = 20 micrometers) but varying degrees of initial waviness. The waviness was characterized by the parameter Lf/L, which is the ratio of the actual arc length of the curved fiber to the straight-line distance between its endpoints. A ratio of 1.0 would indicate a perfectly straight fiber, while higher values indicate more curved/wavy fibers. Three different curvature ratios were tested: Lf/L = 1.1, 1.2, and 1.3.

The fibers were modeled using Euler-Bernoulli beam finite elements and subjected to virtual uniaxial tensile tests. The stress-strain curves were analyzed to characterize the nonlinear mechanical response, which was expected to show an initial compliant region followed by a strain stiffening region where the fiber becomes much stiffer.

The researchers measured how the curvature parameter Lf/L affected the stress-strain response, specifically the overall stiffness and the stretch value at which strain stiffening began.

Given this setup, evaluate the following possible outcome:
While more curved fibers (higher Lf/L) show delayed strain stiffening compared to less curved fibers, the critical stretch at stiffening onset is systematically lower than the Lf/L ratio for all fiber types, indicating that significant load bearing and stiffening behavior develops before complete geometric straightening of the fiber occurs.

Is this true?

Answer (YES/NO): NO